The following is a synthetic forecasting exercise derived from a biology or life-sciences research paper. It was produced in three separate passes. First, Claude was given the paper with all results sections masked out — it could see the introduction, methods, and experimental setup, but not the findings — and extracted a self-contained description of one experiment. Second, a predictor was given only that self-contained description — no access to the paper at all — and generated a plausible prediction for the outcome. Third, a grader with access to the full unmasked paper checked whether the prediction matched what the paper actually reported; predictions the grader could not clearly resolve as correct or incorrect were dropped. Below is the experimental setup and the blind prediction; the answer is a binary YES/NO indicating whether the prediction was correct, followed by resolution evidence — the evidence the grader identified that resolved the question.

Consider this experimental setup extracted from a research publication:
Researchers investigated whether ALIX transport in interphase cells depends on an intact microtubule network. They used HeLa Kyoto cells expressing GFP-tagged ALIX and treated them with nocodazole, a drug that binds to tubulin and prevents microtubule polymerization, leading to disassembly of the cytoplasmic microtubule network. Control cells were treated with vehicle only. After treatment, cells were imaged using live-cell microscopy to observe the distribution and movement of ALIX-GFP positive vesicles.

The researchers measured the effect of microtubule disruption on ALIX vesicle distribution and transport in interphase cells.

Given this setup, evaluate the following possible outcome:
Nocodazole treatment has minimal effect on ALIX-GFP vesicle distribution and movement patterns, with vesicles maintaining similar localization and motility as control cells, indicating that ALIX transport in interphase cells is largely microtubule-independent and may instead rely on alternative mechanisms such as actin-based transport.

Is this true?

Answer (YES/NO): NO